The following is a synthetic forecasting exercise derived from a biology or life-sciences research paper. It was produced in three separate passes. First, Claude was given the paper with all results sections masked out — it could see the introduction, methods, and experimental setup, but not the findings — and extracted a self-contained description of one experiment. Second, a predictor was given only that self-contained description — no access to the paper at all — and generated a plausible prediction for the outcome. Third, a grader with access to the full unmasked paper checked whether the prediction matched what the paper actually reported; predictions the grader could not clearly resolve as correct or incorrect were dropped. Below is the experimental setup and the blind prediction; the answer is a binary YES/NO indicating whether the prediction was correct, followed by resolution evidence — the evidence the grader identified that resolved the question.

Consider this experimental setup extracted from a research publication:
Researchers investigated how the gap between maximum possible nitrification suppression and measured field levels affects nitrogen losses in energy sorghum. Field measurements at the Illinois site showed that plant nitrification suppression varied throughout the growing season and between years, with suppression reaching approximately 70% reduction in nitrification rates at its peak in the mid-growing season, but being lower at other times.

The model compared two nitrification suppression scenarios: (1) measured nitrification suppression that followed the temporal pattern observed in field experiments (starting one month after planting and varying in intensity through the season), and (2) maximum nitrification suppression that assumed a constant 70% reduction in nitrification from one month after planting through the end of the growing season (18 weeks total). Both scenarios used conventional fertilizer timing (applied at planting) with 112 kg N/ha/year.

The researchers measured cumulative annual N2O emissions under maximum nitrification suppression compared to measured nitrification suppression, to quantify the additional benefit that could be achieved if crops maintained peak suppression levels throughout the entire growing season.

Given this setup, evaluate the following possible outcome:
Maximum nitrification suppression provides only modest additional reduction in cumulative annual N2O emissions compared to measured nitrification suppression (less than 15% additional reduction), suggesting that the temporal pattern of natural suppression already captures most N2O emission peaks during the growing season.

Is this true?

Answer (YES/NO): NO